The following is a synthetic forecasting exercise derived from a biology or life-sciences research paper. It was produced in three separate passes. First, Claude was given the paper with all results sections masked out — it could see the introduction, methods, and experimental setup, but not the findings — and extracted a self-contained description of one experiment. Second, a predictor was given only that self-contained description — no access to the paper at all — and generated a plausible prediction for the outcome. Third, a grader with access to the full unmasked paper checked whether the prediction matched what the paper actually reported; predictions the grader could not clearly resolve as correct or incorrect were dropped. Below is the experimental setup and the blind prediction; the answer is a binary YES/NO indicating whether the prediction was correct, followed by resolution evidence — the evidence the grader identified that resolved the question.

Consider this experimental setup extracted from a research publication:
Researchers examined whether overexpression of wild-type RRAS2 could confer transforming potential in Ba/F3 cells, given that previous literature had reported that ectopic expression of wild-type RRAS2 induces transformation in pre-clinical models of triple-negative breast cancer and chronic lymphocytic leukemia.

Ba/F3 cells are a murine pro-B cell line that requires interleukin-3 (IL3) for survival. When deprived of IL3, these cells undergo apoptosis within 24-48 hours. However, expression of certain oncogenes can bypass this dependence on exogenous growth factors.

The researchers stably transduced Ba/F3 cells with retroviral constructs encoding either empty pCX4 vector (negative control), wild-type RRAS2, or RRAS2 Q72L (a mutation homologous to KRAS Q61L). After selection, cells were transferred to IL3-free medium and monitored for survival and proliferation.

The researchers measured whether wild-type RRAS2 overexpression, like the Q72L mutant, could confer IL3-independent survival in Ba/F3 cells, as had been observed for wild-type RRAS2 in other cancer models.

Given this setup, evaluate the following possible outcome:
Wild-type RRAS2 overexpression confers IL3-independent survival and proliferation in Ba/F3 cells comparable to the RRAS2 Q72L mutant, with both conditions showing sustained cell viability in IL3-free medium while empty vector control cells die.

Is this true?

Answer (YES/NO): NO